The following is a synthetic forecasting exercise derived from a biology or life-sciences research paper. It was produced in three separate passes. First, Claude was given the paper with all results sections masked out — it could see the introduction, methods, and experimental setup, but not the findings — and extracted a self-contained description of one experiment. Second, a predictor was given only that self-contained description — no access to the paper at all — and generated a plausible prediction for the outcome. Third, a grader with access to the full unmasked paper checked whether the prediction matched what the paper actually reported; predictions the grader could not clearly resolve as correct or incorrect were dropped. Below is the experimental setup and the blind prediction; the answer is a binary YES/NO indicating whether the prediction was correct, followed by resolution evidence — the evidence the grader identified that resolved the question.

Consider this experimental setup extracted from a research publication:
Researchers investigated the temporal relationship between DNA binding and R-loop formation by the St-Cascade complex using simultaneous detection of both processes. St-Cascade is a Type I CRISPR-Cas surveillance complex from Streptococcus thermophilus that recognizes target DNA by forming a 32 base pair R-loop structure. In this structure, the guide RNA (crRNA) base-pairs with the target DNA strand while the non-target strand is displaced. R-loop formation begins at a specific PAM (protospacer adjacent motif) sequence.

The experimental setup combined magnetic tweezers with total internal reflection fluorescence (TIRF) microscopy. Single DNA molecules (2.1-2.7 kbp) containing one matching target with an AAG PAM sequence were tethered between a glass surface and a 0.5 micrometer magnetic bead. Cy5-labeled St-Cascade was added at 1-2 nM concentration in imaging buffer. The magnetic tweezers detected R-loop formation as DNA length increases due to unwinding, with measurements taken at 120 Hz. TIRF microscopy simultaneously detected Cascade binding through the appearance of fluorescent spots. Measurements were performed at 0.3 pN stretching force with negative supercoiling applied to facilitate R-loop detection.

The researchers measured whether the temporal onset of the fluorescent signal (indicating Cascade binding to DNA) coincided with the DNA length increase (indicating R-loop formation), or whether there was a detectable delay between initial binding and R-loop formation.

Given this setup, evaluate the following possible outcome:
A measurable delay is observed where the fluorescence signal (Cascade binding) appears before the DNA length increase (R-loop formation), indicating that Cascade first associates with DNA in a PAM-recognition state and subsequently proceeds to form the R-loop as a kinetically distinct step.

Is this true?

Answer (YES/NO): YES